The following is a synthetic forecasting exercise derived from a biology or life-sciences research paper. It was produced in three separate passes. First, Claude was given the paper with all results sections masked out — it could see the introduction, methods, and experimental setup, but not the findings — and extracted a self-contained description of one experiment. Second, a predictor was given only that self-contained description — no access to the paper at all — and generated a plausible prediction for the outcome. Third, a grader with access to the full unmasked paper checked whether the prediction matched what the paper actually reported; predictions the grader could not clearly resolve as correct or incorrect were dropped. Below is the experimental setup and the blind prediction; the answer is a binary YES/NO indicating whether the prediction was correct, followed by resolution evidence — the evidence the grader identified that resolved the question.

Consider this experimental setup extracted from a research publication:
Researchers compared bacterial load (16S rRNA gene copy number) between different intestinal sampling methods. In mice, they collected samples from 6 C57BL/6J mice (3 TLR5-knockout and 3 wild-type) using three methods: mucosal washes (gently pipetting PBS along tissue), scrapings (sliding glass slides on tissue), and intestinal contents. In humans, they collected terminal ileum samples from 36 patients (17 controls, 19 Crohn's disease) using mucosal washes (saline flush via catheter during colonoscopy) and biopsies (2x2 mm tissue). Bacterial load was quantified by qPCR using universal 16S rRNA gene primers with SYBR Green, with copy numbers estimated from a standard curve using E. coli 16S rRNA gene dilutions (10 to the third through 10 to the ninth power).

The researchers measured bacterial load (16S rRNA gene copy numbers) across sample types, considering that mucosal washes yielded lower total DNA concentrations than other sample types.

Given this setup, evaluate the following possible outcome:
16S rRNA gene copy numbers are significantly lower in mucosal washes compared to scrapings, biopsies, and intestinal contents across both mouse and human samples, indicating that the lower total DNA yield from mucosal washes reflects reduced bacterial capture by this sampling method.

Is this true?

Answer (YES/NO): NO